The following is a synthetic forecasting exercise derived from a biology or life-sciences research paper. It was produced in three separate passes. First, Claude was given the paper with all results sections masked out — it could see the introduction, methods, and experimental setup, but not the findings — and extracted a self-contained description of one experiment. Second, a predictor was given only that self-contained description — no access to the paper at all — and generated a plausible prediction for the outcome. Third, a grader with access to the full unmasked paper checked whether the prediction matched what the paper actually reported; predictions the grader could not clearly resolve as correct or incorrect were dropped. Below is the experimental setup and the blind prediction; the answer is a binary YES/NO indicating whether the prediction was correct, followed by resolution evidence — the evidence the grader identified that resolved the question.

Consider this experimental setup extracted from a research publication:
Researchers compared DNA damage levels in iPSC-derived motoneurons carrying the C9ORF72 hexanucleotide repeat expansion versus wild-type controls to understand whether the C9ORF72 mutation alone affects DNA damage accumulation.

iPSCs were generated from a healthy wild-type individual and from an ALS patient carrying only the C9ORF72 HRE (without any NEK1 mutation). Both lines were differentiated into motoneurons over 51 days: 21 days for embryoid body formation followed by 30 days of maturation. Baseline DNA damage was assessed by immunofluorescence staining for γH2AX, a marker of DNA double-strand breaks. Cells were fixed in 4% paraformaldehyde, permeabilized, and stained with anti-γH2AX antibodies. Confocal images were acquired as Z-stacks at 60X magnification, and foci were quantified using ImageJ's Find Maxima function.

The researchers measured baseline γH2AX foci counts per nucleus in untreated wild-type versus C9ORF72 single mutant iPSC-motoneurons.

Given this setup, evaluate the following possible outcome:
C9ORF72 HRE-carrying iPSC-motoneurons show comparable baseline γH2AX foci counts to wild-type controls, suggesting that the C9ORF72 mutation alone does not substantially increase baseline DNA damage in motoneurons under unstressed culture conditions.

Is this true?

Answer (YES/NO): NO